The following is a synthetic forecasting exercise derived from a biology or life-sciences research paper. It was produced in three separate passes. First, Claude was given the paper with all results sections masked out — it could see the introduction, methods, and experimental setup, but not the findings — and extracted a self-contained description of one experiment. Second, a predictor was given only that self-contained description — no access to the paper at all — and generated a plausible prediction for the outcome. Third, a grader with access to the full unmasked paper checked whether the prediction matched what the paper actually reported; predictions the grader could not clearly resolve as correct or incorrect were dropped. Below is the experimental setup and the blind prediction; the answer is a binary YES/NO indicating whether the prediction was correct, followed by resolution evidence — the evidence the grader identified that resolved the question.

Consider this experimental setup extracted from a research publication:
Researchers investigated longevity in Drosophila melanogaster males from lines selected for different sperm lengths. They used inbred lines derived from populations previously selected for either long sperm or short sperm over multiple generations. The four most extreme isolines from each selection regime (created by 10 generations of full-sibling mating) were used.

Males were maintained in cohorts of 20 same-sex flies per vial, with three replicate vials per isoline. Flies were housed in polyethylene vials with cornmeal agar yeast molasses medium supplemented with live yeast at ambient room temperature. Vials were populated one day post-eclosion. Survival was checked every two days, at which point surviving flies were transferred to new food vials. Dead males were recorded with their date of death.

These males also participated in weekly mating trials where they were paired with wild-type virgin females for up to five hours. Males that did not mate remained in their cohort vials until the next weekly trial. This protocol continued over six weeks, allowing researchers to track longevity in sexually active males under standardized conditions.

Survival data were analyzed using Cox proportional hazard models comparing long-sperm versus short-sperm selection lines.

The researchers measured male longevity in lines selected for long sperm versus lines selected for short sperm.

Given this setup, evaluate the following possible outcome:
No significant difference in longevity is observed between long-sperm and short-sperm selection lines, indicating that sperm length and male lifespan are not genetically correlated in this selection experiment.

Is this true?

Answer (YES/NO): NO